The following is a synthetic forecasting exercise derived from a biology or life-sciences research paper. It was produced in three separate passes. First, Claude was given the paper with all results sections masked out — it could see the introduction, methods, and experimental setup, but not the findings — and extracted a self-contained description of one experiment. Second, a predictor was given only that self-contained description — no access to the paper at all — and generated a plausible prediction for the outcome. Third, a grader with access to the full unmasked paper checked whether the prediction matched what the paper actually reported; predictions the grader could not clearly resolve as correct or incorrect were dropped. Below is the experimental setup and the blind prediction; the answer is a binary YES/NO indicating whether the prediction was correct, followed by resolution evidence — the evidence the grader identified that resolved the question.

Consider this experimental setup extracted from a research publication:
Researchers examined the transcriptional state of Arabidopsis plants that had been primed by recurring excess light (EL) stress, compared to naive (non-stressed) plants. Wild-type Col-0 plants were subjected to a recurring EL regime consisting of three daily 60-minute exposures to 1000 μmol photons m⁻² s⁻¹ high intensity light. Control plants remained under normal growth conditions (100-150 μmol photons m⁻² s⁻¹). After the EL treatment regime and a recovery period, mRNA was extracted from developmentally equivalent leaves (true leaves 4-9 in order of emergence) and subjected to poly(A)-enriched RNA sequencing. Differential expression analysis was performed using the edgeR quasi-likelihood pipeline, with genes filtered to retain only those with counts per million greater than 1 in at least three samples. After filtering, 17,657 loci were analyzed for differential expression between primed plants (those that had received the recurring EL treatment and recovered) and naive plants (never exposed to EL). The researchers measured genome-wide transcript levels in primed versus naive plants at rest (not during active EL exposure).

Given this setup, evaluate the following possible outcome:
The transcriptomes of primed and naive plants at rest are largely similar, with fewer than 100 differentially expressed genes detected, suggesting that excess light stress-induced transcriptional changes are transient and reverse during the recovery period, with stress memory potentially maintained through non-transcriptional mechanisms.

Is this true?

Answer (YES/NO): YES